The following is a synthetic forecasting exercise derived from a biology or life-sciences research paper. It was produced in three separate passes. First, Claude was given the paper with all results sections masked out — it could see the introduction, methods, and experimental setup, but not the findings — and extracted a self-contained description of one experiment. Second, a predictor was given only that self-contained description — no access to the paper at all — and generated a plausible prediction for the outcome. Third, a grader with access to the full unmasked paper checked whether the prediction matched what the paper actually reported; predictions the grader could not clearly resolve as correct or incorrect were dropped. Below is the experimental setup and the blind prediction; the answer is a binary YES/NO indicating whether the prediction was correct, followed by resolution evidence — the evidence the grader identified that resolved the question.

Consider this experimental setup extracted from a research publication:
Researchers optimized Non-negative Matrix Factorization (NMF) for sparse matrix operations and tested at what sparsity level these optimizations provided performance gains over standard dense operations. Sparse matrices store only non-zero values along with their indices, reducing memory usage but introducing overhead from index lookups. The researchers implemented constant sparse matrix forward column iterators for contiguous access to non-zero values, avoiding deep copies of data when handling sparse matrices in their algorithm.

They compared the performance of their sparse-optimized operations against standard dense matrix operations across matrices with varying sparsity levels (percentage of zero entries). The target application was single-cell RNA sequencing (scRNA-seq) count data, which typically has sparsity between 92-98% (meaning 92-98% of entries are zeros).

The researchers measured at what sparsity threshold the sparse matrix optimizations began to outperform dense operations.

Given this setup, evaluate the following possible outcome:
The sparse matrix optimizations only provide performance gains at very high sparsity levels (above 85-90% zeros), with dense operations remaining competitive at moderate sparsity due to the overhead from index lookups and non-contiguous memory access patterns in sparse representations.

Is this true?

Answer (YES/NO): NO